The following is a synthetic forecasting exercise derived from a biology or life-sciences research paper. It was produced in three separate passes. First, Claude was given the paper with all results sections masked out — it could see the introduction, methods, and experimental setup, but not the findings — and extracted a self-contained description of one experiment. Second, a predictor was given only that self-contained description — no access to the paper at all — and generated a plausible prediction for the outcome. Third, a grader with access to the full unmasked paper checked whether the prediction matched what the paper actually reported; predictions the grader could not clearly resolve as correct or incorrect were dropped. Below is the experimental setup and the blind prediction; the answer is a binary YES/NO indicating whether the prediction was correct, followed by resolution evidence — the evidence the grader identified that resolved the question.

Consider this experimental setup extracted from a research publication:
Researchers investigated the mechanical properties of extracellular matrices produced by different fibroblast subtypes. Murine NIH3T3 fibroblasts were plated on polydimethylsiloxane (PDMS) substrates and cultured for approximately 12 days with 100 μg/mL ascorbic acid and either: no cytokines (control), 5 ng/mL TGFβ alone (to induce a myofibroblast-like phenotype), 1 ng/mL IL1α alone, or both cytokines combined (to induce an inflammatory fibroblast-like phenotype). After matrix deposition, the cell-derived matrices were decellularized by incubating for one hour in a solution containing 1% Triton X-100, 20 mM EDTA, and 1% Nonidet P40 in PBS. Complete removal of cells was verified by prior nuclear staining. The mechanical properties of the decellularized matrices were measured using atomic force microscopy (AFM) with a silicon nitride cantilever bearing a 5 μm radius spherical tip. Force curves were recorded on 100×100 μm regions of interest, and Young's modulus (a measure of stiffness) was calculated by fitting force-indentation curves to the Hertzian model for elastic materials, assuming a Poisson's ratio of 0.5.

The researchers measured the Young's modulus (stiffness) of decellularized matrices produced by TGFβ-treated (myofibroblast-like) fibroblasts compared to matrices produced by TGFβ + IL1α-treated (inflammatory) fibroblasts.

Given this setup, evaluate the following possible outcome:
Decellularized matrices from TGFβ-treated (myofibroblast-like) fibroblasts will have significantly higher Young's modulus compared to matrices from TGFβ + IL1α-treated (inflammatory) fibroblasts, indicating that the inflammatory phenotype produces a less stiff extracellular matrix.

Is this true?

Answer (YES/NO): NO